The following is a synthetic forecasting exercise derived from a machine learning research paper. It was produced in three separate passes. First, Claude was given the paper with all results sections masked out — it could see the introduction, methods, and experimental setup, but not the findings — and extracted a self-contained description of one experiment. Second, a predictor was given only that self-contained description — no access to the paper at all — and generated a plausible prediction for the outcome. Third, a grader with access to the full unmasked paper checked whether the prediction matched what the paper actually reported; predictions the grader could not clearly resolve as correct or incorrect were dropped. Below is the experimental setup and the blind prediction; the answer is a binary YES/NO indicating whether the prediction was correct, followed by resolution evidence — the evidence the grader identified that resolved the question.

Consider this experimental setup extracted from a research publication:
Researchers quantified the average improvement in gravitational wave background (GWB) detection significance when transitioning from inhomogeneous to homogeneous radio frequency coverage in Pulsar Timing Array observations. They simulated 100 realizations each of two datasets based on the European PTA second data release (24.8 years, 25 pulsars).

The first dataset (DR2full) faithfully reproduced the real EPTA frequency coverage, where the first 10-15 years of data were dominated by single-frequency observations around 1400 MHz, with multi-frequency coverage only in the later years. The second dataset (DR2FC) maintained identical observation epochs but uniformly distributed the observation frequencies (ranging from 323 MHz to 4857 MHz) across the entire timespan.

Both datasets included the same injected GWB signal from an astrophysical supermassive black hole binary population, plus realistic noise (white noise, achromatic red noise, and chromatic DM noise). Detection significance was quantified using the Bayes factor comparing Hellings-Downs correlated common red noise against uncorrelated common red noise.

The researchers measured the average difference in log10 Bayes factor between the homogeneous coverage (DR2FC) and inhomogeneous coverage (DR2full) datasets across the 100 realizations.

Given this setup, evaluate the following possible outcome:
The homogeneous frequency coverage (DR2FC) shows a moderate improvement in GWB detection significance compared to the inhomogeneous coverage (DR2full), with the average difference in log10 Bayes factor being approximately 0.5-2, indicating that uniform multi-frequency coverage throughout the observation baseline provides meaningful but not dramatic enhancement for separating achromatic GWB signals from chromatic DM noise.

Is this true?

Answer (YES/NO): YES